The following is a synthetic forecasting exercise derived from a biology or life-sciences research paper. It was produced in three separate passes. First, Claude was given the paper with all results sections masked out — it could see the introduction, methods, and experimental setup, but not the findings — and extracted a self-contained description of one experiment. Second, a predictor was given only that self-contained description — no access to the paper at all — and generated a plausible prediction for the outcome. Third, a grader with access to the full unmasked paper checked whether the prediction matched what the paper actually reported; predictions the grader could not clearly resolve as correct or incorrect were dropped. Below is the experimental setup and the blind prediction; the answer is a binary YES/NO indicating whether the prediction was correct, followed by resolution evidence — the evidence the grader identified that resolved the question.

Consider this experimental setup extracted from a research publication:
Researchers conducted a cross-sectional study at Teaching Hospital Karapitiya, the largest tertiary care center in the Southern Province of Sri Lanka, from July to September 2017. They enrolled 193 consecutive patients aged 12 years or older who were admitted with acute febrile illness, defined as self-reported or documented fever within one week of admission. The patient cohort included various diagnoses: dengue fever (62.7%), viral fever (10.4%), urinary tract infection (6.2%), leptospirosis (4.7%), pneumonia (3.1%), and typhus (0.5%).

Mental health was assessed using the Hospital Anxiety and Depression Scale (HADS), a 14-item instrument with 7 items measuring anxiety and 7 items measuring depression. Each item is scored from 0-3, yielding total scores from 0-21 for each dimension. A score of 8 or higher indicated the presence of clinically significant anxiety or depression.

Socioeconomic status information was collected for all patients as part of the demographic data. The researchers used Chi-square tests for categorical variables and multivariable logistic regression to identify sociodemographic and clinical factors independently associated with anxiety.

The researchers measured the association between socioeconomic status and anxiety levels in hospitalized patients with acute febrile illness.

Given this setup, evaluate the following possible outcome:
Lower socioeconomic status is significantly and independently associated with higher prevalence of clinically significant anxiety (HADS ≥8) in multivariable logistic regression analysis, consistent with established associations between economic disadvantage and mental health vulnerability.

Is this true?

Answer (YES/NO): YES